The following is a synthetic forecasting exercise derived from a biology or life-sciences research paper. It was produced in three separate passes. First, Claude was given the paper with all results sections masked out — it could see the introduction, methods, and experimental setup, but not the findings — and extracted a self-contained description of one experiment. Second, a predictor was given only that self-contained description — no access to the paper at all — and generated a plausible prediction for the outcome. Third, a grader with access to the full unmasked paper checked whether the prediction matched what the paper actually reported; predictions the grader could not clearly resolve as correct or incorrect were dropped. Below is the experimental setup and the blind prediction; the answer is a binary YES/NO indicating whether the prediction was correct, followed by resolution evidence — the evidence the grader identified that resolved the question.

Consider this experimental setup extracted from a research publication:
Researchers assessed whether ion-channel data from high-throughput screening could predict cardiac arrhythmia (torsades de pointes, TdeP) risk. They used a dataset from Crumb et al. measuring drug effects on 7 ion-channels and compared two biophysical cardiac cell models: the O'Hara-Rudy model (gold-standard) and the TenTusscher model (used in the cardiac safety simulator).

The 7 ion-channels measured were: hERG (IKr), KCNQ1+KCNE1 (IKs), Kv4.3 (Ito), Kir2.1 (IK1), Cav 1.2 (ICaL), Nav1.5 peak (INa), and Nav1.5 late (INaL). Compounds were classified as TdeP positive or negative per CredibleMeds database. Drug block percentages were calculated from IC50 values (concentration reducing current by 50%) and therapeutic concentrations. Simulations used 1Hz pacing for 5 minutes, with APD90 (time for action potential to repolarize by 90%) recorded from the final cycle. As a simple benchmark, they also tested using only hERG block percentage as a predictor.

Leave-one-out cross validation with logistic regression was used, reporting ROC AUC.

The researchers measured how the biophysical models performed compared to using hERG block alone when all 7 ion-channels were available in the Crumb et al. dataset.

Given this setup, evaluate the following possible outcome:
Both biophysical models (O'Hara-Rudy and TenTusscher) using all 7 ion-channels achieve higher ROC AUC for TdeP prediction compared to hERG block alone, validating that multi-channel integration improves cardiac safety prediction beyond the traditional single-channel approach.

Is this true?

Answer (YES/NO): NO